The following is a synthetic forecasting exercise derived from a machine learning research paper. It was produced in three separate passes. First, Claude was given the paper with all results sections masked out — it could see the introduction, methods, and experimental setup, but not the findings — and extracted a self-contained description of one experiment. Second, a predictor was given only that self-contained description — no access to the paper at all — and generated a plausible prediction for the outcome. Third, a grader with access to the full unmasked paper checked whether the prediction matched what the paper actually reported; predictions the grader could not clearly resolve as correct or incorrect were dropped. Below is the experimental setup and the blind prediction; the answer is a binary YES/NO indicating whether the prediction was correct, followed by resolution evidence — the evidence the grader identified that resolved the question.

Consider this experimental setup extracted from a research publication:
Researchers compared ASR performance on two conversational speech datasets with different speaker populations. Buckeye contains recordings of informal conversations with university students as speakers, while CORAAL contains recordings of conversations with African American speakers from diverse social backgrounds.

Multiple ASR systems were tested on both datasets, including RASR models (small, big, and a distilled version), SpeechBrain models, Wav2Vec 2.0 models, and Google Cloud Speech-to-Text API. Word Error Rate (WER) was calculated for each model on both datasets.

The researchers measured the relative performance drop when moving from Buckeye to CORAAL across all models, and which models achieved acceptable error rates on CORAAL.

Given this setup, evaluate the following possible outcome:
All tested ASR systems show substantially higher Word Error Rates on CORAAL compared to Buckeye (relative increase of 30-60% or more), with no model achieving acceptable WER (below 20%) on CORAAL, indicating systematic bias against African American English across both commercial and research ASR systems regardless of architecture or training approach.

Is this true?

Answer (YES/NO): NO